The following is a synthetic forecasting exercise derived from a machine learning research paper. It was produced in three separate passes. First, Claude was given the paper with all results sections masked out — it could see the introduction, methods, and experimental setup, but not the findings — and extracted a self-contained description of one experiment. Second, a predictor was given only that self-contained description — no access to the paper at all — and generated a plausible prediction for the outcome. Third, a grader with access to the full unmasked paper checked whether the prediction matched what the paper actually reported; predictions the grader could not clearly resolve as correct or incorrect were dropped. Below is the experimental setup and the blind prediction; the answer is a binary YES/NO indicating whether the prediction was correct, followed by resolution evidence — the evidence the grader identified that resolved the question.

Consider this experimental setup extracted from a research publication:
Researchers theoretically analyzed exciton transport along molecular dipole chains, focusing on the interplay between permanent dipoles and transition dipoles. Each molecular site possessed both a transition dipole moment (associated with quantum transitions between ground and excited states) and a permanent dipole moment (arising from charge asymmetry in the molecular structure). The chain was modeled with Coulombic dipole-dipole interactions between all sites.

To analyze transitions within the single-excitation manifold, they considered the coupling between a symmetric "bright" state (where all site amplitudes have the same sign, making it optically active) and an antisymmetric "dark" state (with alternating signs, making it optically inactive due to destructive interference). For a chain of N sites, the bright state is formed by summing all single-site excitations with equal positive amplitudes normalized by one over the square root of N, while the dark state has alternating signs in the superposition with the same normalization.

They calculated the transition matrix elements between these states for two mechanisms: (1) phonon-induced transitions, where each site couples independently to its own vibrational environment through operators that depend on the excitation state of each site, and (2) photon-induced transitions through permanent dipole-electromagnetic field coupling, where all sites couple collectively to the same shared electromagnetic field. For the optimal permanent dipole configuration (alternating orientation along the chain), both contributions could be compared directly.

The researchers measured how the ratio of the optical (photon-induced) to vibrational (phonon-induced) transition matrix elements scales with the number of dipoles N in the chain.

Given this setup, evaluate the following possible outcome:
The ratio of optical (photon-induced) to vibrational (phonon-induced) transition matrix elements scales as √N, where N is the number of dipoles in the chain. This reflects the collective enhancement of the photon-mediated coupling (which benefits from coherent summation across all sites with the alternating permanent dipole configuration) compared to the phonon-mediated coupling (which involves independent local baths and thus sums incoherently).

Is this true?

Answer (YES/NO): NO